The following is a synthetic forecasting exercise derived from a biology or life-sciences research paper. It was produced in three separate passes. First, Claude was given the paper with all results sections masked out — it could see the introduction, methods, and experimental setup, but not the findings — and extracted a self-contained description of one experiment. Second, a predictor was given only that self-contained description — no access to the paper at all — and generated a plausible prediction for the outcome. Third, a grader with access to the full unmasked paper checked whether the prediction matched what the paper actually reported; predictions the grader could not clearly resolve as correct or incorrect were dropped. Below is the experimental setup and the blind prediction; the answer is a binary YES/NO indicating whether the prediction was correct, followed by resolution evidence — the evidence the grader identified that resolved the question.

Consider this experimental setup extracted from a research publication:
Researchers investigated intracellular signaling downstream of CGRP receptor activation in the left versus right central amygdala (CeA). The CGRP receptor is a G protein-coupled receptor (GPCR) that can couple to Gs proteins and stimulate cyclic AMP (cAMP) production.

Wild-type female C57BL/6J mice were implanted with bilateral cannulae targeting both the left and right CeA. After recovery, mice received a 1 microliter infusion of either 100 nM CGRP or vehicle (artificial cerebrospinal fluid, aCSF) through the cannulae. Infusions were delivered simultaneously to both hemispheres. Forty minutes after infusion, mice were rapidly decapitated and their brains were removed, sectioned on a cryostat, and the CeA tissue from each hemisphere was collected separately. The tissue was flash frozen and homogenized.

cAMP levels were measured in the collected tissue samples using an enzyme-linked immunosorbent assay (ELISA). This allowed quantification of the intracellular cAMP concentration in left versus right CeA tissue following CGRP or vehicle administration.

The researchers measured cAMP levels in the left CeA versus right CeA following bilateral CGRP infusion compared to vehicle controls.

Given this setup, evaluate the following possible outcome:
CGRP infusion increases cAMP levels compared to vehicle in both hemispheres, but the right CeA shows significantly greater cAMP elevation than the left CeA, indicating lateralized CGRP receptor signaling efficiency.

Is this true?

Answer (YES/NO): NO